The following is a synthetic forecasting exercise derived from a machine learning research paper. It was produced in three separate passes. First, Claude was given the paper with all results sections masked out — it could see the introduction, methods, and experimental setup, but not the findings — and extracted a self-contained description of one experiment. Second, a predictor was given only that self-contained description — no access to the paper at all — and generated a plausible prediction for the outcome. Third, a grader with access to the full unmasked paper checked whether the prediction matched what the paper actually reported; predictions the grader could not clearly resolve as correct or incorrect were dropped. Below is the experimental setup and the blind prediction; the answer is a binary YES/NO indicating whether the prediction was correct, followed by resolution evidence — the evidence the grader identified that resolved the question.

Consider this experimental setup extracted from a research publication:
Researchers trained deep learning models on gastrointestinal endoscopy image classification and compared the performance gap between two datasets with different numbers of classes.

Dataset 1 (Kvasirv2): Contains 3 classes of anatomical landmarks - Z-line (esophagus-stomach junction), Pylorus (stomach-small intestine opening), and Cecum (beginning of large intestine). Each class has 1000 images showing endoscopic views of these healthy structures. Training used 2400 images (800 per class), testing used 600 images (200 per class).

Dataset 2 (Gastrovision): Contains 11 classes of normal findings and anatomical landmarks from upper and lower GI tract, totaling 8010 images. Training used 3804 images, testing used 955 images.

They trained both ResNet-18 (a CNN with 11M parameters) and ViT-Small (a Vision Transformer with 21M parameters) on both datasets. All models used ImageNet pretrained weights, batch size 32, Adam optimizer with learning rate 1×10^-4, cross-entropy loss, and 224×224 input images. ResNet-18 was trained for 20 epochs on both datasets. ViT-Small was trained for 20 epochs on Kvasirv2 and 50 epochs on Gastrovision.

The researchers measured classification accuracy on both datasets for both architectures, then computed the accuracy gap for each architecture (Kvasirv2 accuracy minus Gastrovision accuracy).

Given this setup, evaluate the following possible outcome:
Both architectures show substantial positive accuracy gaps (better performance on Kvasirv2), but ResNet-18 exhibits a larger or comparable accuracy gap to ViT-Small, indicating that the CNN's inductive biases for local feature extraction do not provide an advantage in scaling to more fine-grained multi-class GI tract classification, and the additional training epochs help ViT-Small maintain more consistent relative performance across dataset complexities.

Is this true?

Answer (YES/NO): YES